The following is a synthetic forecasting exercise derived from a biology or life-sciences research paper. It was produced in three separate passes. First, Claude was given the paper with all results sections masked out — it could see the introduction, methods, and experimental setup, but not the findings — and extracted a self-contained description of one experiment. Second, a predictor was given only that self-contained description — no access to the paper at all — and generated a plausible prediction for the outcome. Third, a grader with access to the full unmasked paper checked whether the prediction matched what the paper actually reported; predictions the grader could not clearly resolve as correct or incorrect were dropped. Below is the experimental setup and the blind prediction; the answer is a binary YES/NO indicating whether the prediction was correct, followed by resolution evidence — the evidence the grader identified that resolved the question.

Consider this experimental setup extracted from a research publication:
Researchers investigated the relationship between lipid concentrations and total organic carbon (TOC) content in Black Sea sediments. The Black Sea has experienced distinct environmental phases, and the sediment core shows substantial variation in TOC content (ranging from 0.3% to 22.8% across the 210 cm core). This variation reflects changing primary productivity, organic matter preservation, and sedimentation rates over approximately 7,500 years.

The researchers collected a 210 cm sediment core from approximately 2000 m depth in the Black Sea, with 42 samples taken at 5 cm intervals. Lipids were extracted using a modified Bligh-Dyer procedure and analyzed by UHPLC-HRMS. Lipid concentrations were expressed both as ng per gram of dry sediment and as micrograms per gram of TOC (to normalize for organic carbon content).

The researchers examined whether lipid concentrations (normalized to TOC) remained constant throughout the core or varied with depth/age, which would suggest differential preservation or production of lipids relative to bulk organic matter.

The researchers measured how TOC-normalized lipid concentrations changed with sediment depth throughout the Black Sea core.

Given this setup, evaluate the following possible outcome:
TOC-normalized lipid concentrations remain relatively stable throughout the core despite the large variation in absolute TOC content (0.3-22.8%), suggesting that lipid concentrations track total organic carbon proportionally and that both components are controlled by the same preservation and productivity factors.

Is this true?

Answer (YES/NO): NO